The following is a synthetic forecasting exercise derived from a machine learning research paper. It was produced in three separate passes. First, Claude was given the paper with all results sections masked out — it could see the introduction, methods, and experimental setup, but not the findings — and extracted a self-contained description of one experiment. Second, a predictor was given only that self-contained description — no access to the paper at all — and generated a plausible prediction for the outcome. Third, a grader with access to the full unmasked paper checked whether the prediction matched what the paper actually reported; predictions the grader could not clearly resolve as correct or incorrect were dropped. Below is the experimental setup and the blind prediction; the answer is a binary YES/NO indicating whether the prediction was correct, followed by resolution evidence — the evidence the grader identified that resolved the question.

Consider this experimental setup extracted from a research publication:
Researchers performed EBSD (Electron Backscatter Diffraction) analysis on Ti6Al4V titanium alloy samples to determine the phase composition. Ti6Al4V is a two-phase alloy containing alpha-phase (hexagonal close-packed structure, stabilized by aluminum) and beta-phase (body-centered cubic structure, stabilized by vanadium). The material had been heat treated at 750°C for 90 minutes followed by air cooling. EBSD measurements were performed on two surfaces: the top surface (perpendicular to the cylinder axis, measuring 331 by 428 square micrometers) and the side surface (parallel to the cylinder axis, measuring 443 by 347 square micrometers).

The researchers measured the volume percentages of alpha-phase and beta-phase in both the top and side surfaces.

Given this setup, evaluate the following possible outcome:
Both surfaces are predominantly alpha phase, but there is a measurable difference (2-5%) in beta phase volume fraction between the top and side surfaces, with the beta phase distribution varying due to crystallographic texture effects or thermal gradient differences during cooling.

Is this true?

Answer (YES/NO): NO